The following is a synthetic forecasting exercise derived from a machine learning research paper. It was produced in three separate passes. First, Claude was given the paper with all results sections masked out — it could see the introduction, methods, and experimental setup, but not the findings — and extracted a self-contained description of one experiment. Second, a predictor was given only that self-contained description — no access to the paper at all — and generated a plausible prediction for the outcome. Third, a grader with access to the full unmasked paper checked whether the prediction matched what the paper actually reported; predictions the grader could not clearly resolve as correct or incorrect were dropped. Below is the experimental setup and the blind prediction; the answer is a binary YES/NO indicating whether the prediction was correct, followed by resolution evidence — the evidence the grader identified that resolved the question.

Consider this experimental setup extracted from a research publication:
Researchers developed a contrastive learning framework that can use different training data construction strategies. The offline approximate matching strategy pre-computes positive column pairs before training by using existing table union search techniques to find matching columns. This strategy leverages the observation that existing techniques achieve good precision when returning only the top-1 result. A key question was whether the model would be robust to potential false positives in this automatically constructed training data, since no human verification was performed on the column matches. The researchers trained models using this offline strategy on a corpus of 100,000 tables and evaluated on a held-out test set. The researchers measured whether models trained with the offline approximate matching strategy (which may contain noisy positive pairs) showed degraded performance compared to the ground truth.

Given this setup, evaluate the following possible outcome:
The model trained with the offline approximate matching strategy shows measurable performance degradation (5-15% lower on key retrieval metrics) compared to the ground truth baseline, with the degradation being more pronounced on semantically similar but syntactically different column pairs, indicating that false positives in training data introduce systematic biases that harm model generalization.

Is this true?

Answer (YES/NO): NO